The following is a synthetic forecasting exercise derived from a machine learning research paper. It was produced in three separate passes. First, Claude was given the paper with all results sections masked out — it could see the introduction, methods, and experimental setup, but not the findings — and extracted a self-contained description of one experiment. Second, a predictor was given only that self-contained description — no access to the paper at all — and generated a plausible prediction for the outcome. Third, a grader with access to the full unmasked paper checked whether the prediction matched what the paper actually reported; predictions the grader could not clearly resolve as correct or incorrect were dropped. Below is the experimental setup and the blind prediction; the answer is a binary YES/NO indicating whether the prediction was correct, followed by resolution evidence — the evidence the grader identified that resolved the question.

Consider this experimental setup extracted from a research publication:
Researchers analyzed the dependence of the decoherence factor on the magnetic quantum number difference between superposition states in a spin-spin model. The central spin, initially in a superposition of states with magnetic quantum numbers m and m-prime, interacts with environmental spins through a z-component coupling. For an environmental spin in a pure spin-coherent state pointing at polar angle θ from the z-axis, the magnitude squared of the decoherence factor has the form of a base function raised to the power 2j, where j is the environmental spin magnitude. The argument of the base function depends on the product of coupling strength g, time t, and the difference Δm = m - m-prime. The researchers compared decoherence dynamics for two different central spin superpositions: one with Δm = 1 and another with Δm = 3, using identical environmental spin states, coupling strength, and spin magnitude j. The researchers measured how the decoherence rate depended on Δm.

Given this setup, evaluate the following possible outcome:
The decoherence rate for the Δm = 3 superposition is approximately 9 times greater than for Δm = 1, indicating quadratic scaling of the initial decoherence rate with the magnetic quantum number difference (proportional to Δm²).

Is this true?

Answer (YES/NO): YES